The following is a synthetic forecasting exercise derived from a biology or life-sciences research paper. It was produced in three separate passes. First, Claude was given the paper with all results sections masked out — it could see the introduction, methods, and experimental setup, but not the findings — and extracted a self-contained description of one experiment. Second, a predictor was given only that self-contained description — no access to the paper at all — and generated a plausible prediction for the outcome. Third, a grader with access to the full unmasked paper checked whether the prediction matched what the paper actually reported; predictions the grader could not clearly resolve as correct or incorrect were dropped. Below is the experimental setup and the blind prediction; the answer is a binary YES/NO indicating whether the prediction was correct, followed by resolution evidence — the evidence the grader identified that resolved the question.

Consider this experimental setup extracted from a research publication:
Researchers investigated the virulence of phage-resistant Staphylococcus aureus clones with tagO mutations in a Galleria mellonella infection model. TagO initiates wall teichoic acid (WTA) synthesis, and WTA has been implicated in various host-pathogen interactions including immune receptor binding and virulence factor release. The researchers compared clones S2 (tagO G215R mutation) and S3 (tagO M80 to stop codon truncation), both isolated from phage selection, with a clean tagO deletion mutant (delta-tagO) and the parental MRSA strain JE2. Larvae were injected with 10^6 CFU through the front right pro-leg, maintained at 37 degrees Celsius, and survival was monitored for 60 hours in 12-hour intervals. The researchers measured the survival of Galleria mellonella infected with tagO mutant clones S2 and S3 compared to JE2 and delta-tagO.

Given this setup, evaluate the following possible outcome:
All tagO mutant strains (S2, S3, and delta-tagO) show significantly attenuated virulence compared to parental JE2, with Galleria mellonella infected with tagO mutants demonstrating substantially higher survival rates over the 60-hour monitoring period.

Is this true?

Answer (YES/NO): NO